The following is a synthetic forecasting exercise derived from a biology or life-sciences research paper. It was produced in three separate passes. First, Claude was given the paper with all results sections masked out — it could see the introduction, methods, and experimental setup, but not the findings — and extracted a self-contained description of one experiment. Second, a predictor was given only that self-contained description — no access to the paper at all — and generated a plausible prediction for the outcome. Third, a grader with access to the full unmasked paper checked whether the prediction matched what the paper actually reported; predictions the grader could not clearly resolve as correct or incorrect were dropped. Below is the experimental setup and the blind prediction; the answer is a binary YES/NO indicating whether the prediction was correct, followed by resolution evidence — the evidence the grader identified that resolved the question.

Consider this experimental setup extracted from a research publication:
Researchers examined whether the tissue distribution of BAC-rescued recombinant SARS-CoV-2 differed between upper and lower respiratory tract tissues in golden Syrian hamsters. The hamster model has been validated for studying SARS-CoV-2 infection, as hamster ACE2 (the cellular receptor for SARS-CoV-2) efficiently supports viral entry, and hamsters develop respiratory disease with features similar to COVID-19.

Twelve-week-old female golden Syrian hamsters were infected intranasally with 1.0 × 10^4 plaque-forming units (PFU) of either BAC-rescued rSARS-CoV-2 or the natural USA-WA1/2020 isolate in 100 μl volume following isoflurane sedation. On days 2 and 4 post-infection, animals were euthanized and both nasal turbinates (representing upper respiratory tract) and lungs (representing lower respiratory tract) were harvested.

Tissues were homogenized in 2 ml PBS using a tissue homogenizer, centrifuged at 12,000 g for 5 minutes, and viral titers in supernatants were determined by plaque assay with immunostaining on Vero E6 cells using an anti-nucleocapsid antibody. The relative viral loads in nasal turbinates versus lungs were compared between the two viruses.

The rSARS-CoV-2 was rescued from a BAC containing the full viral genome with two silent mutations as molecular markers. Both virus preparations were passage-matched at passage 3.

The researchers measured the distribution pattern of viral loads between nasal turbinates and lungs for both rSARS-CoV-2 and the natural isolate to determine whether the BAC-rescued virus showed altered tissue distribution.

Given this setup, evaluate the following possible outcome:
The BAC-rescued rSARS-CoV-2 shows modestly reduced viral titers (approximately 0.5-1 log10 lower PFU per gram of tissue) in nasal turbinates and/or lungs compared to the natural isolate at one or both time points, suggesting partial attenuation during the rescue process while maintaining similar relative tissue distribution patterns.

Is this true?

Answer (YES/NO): NO